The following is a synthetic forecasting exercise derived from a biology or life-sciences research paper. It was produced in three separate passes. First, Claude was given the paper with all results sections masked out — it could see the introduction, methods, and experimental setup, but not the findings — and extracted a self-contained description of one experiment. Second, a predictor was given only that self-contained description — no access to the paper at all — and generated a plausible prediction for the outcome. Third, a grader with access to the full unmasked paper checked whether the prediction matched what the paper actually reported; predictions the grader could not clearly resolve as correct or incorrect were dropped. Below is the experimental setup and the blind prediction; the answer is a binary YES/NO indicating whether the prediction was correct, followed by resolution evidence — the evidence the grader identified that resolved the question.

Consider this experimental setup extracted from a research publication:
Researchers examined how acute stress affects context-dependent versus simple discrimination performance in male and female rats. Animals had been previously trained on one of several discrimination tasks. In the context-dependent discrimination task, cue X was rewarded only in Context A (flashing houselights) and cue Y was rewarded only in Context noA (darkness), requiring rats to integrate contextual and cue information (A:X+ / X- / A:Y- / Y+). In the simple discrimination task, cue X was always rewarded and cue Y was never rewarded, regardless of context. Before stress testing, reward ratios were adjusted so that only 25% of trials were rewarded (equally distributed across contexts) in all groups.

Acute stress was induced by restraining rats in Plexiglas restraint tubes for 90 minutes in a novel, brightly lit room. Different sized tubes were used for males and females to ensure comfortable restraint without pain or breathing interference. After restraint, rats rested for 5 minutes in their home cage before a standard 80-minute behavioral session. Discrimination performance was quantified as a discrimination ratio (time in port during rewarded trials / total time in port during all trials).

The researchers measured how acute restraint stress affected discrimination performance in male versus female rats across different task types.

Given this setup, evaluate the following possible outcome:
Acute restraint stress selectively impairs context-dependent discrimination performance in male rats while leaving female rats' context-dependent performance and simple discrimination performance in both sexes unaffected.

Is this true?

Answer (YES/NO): NO